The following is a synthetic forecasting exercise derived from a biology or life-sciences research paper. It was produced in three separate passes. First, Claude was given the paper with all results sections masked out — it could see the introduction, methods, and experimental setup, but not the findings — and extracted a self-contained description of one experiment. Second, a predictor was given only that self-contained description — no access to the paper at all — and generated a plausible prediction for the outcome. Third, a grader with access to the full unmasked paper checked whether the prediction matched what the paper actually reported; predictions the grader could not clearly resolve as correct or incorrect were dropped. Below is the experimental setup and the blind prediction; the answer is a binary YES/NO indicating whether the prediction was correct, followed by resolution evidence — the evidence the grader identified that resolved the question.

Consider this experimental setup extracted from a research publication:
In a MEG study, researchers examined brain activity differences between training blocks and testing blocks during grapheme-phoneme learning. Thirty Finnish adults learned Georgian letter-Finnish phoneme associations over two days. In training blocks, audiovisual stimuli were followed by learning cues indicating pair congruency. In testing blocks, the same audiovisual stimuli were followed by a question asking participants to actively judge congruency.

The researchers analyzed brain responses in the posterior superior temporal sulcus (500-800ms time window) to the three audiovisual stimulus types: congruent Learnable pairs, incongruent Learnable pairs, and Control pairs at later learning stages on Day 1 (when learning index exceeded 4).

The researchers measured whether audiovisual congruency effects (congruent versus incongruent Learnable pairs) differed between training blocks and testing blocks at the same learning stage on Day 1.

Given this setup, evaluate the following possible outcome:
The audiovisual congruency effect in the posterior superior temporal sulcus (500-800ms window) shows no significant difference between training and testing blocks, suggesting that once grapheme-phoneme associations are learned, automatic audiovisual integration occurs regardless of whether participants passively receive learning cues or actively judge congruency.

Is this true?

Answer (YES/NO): NO